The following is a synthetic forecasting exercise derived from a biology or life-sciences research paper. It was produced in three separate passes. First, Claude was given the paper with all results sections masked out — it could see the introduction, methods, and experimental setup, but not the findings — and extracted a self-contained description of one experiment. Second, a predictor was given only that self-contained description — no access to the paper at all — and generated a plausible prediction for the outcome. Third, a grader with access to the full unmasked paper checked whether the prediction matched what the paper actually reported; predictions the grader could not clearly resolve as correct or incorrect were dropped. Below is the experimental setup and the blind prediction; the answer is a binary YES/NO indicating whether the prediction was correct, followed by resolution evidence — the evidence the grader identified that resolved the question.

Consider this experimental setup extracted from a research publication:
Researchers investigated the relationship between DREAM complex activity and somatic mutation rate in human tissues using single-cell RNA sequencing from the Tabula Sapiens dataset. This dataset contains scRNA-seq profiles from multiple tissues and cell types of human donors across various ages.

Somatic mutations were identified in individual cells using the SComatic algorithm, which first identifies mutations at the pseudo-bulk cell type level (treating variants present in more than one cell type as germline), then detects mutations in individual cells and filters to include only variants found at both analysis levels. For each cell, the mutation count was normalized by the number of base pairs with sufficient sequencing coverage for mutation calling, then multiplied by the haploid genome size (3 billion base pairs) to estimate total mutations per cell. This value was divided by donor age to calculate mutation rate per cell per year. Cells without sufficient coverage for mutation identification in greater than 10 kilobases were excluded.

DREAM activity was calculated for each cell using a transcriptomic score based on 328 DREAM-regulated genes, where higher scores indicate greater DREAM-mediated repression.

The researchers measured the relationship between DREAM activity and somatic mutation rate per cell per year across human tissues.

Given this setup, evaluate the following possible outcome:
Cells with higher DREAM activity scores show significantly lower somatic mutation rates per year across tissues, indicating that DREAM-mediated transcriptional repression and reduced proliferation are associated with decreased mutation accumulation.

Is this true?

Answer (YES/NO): NO